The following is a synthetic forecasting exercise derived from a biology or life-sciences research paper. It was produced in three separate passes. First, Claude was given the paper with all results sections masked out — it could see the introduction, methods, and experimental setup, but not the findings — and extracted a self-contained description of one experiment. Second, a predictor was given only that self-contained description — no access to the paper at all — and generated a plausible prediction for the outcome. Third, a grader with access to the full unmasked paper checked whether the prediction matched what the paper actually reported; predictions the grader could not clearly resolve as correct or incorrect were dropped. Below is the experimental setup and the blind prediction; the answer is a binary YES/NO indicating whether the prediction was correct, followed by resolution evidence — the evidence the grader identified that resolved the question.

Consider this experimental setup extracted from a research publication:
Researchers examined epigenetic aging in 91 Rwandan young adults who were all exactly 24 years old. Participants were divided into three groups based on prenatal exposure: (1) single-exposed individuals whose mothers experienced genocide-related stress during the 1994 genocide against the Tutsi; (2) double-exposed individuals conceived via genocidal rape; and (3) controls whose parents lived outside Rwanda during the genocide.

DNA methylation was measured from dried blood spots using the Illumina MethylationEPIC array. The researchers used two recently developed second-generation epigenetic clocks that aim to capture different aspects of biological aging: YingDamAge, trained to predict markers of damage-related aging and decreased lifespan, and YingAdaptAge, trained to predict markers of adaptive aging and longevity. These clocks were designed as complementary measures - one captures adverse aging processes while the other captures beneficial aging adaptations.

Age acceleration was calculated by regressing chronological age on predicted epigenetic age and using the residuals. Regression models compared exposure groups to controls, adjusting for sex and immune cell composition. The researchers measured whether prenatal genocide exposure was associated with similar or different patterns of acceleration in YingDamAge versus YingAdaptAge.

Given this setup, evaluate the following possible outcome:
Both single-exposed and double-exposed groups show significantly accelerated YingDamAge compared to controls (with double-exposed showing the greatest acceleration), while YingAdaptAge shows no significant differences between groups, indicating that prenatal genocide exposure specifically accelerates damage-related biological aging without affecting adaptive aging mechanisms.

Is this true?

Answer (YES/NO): NO